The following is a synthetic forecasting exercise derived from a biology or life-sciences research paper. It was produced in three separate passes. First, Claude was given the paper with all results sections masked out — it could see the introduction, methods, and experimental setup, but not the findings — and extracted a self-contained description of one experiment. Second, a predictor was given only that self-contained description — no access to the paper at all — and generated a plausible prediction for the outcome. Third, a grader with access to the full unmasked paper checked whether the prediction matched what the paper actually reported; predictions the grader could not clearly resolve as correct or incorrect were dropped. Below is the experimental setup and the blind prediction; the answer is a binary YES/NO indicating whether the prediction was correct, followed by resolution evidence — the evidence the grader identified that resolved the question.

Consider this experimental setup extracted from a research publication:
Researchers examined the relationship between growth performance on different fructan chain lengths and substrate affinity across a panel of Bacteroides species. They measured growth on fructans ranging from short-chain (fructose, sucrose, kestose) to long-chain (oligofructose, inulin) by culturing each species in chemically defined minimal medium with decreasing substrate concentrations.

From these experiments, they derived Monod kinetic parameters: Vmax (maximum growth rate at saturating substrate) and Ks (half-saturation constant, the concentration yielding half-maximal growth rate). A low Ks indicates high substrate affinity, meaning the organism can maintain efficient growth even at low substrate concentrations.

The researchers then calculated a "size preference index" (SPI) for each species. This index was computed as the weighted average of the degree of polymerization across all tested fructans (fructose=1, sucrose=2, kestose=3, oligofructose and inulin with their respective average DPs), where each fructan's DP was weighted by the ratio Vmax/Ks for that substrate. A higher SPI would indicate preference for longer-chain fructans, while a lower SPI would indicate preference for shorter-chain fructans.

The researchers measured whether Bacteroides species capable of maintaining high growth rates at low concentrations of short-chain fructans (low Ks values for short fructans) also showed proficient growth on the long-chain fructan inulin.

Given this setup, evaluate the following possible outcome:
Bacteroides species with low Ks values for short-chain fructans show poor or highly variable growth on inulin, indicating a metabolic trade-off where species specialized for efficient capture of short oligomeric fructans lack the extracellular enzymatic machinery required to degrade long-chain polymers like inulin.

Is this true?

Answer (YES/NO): YES